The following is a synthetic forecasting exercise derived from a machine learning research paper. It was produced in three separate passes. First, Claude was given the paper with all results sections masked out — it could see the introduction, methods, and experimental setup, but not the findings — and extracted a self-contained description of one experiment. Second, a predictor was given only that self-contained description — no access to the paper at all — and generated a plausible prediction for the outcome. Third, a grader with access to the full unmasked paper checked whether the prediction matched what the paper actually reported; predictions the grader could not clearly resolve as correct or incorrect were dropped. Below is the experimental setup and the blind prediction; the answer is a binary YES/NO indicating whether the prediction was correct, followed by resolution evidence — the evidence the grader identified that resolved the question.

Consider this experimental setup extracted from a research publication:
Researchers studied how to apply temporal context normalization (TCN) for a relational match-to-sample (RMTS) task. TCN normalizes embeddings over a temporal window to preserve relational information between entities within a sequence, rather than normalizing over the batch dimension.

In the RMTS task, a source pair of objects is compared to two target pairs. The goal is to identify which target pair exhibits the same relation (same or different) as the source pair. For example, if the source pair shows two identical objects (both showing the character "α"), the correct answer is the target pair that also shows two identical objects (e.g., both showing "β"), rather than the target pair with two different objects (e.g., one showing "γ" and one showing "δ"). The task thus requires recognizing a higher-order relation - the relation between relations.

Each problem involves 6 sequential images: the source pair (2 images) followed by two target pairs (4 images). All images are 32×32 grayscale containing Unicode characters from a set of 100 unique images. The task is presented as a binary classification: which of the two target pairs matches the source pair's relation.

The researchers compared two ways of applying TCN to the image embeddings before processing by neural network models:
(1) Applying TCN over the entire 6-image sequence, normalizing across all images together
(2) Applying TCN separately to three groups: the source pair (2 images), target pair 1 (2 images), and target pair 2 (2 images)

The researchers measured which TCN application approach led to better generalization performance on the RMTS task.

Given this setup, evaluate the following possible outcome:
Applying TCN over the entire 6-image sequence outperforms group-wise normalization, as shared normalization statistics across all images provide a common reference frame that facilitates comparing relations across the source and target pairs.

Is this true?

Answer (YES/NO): NO